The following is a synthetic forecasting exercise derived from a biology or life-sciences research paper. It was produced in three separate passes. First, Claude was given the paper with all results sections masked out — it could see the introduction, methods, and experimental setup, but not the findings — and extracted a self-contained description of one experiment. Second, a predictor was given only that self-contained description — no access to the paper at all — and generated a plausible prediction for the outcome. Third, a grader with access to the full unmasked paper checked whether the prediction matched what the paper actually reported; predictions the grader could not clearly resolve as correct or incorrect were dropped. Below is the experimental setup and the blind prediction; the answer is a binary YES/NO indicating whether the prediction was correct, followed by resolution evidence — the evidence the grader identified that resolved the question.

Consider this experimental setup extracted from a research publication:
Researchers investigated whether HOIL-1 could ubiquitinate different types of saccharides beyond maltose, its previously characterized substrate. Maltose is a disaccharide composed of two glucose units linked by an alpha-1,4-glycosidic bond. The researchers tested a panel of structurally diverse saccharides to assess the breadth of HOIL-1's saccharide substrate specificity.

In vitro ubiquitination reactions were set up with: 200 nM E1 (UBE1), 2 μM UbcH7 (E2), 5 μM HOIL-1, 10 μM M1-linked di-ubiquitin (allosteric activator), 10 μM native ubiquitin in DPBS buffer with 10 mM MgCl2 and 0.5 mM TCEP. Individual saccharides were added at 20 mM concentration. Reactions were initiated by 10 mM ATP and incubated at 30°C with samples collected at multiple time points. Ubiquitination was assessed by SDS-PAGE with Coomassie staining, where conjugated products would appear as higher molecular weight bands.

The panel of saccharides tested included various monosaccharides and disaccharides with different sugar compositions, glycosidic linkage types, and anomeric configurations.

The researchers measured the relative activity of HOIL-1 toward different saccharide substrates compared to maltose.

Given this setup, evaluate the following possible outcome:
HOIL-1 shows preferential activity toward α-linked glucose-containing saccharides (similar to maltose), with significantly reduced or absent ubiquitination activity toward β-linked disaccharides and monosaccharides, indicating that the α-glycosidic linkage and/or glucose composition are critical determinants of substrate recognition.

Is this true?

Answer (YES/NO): NO